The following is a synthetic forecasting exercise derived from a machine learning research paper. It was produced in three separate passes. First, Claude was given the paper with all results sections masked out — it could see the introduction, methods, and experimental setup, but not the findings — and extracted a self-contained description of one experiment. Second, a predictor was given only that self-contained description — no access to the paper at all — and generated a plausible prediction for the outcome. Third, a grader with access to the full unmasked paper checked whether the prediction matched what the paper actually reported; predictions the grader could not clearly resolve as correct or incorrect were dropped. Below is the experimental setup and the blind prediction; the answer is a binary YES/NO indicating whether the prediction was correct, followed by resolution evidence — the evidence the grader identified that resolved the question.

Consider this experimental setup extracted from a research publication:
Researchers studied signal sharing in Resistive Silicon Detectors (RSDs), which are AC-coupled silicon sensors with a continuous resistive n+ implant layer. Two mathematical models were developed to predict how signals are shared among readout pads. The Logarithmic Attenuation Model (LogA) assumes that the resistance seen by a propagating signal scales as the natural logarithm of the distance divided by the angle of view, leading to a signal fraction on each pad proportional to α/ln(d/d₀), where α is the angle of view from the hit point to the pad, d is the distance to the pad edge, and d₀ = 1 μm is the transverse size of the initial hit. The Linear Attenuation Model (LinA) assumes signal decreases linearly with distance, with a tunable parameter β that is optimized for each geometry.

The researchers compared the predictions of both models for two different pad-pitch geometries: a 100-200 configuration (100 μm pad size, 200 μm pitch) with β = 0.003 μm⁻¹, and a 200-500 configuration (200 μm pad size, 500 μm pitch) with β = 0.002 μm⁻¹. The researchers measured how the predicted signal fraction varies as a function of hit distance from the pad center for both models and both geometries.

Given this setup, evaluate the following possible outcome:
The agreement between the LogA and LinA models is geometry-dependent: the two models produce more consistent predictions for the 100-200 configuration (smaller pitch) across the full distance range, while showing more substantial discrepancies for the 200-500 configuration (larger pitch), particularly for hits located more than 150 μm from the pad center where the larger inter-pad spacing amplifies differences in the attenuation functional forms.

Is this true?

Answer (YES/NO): YES